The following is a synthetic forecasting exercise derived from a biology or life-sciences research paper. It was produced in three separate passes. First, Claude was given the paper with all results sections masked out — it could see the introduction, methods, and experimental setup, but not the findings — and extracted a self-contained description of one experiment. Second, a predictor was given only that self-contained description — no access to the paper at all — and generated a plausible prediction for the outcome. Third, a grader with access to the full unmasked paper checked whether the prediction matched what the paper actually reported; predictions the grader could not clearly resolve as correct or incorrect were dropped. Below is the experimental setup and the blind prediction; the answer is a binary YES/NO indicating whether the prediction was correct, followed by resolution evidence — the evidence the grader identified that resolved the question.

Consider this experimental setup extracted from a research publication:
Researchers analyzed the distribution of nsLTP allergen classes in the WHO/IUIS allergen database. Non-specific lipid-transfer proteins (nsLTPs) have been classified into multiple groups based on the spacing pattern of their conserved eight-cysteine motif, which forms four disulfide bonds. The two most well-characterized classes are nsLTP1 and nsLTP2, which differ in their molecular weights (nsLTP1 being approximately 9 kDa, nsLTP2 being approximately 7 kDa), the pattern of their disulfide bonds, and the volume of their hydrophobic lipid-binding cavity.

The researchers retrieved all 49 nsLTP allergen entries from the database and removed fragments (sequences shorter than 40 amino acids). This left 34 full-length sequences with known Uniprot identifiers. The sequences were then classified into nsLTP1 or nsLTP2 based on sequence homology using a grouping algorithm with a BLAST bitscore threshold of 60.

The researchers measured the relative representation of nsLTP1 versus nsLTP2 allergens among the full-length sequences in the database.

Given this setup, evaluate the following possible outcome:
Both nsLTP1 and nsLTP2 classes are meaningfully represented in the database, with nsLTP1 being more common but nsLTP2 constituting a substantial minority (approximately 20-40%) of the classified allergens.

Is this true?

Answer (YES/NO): NO